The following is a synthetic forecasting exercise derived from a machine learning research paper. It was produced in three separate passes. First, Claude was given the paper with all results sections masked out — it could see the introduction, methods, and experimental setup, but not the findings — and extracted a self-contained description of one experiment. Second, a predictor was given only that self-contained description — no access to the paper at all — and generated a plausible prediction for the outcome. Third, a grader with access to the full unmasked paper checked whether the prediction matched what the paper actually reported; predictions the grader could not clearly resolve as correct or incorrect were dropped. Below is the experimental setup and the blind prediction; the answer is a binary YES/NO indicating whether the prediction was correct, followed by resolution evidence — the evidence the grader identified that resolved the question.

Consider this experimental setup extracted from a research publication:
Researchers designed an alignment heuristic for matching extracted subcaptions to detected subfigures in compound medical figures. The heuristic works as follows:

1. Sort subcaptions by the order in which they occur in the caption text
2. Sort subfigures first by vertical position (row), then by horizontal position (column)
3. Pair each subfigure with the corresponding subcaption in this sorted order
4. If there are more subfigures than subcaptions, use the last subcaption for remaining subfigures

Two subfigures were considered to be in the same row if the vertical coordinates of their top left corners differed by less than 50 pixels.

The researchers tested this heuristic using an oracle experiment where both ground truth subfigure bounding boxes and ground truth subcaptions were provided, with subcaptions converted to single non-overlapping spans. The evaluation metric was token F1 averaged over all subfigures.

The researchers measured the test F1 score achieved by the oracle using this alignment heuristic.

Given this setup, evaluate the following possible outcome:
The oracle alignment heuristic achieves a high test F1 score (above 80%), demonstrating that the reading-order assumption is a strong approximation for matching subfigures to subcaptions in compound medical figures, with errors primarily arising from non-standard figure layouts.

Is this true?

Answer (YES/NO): NO